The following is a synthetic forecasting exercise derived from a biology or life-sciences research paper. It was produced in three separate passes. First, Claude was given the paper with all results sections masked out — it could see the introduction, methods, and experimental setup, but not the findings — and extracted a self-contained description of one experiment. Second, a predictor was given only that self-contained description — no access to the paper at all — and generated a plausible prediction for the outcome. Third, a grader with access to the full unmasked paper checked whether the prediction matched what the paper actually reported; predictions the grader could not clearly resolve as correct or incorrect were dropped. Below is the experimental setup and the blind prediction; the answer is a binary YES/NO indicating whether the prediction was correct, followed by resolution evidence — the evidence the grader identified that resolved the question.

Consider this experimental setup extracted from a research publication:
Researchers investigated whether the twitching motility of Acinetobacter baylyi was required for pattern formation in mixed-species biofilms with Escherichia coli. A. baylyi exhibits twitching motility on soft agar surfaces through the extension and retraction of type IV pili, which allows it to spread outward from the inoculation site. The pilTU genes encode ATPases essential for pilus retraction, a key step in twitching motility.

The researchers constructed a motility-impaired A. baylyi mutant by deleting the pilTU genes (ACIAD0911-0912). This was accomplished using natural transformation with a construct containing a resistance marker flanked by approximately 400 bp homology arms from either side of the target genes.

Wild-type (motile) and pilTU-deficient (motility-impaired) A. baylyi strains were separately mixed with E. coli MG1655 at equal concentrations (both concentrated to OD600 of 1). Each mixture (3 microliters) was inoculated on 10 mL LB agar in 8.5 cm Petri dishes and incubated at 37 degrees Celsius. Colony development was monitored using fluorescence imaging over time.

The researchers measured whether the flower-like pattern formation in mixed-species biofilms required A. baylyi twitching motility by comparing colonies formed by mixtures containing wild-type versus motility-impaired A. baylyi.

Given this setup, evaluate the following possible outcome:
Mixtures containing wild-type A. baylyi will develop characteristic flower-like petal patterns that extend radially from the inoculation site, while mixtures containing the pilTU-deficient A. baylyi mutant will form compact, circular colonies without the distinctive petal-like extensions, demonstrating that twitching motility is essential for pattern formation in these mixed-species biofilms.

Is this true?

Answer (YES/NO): YES